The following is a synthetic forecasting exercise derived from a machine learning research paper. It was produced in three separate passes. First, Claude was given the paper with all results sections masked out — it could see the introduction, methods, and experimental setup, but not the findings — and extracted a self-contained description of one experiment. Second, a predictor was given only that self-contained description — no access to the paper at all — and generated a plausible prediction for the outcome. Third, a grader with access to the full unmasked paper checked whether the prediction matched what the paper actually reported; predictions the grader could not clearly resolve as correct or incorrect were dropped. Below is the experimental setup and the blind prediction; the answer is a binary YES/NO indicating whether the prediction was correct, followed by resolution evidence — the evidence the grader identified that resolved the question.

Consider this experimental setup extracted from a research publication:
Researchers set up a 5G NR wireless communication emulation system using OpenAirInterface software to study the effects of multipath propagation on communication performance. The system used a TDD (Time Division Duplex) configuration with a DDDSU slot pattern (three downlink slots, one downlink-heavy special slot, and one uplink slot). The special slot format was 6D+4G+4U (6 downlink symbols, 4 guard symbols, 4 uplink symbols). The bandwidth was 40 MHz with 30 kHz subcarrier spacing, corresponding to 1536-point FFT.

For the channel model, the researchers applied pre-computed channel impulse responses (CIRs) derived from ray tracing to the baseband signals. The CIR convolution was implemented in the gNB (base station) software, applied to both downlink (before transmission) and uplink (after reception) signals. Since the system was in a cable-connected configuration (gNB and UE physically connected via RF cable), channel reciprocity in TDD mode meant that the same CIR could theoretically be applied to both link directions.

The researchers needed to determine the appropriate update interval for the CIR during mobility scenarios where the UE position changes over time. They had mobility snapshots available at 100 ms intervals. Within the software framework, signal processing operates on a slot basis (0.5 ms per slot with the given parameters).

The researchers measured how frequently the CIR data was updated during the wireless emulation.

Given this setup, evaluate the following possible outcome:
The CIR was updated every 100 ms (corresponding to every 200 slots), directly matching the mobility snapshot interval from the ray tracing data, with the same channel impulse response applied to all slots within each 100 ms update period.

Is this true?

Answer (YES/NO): YES